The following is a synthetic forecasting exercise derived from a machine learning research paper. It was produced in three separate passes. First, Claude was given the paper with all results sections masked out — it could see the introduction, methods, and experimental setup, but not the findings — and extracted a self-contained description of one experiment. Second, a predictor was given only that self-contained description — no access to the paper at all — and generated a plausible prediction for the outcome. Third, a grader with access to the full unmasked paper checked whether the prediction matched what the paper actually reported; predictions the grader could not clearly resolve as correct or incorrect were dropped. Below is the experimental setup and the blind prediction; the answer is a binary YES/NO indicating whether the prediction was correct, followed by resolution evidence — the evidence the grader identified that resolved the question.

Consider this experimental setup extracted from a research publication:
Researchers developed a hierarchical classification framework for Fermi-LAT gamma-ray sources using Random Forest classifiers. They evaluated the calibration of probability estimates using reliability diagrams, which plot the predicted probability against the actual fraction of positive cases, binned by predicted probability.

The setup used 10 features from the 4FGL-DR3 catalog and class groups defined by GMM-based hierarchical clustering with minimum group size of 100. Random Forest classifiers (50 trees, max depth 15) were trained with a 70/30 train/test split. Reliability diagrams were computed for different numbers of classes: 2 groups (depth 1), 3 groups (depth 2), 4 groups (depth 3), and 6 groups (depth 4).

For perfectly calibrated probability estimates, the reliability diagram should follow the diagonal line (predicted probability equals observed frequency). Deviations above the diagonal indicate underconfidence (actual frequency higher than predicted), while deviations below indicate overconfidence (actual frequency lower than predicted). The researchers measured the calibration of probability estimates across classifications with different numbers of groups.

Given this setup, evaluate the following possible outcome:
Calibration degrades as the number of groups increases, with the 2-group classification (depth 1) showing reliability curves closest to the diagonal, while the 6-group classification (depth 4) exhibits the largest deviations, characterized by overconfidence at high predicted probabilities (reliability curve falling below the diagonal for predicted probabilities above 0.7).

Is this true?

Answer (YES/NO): NO